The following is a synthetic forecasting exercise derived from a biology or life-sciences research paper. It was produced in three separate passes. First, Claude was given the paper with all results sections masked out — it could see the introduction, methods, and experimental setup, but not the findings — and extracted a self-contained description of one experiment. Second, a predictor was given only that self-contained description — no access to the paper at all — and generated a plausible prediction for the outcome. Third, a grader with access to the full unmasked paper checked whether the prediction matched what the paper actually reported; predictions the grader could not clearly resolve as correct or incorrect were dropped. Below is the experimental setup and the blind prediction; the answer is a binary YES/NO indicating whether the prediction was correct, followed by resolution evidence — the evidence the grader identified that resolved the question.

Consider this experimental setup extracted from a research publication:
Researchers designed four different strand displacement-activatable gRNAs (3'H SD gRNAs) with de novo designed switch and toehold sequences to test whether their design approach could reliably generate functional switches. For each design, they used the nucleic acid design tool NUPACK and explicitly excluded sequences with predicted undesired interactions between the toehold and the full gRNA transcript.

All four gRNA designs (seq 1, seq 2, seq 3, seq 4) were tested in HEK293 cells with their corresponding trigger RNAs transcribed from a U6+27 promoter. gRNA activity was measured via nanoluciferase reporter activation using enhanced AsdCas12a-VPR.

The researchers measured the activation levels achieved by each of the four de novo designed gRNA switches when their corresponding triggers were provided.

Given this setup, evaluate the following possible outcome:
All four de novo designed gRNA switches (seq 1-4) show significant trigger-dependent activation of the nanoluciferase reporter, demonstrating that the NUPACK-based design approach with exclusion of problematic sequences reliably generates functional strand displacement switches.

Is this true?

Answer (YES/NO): NO